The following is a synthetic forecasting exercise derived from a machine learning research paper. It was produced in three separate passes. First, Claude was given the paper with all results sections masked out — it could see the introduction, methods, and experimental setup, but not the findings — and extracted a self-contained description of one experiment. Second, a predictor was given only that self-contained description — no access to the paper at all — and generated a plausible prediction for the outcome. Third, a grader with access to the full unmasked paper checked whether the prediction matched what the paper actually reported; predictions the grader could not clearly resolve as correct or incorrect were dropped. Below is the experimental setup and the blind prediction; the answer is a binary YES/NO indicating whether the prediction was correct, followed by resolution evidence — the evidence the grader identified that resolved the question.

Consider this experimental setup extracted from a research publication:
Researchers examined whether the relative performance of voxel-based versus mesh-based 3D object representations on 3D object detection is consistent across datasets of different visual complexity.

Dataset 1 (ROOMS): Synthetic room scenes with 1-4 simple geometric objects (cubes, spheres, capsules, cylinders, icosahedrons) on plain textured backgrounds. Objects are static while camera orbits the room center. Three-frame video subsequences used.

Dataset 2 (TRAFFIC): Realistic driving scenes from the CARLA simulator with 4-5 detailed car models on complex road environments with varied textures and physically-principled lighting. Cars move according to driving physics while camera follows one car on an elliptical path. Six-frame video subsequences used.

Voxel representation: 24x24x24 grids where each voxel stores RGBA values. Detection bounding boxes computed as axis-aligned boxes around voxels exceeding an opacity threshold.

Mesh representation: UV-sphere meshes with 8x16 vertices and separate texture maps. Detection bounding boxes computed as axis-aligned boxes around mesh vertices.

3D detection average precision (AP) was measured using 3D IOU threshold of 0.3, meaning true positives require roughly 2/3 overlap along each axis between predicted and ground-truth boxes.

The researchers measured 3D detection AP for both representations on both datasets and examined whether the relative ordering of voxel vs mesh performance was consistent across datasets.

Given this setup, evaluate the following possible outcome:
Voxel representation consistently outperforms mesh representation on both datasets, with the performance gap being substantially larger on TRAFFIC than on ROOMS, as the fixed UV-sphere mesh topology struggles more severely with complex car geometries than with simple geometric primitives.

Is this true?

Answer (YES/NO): NO